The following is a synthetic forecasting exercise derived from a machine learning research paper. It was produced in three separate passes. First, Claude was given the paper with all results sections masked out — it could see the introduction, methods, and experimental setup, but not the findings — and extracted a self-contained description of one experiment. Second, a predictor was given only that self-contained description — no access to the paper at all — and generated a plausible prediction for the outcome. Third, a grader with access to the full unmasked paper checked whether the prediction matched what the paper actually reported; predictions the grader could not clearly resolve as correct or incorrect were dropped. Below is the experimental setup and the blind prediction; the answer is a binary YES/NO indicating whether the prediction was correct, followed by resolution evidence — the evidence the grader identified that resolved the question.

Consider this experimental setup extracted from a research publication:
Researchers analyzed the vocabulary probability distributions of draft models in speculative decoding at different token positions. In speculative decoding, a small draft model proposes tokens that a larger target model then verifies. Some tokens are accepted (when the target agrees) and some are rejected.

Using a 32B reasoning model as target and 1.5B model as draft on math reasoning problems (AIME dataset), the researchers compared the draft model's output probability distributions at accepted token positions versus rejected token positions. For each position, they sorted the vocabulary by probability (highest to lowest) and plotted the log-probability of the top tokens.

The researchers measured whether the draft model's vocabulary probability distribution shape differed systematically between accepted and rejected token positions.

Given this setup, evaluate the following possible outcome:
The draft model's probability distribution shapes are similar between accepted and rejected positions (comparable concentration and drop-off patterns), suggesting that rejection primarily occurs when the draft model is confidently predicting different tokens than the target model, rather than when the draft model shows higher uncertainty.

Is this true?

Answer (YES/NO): NO